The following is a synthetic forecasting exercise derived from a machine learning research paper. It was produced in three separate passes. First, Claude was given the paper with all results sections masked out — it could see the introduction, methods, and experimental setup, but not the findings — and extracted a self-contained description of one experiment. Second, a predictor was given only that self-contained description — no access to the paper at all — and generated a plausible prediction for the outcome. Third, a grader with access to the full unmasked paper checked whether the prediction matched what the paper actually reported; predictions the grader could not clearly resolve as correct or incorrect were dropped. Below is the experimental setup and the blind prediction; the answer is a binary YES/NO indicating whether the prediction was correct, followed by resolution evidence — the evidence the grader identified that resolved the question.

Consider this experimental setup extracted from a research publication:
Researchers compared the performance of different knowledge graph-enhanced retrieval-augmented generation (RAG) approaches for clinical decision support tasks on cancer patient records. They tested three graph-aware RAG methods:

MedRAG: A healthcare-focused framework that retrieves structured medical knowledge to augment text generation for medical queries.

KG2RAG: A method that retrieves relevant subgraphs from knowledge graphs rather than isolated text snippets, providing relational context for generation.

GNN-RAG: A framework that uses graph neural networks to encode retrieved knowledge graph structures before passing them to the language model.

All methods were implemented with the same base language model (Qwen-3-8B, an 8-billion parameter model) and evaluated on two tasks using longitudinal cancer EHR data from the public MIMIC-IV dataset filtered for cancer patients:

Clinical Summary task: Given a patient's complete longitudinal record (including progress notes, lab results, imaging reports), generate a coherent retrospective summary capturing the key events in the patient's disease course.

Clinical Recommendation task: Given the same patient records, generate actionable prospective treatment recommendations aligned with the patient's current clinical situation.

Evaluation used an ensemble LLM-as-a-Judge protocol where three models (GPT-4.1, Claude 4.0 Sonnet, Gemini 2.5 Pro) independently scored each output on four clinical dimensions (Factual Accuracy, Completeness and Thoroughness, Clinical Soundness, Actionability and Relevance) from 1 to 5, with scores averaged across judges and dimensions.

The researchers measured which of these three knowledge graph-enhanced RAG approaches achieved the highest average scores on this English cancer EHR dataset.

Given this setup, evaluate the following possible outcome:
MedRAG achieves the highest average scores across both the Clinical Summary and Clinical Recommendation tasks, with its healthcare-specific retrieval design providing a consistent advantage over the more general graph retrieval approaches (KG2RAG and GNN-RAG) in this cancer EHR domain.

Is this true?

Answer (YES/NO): YES